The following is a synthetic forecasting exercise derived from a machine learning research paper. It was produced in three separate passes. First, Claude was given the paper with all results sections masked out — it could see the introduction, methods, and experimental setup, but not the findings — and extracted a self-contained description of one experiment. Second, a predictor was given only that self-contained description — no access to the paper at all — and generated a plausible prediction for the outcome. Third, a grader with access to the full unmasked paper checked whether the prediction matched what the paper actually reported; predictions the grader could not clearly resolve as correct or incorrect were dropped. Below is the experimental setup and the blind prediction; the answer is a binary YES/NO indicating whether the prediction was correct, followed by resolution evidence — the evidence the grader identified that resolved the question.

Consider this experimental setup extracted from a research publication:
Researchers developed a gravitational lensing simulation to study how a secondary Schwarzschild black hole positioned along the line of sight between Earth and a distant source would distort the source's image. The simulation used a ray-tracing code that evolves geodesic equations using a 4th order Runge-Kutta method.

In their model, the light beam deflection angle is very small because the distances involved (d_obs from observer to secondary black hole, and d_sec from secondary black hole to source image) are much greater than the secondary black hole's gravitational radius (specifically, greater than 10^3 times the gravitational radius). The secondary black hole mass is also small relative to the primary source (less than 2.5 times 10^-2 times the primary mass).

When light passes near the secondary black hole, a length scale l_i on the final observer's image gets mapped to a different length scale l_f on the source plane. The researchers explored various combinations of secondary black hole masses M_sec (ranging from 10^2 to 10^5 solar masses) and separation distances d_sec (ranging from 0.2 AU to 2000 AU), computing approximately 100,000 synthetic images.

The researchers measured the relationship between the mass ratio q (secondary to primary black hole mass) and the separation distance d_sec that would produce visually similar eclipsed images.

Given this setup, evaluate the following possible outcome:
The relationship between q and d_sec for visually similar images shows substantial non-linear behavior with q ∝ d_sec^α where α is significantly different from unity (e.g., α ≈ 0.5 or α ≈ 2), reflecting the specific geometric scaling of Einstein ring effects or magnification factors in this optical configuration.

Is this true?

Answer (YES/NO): NO